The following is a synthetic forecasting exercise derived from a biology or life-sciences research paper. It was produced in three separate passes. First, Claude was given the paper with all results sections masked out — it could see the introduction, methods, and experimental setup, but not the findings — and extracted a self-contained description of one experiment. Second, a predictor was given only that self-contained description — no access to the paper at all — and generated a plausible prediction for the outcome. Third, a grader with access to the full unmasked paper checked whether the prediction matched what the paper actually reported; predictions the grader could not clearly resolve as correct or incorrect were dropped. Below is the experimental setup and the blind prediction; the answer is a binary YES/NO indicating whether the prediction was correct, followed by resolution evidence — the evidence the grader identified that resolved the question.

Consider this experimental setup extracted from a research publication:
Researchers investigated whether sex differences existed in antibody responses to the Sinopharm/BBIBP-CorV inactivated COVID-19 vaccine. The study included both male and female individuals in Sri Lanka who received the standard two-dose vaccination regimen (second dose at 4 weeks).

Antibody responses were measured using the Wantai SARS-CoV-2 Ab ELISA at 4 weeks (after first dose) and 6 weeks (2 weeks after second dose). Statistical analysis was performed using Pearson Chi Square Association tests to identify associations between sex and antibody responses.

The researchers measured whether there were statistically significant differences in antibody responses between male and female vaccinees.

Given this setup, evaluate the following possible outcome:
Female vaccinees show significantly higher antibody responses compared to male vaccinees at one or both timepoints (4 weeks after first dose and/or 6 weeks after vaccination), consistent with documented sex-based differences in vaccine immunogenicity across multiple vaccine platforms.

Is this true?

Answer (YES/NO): NO